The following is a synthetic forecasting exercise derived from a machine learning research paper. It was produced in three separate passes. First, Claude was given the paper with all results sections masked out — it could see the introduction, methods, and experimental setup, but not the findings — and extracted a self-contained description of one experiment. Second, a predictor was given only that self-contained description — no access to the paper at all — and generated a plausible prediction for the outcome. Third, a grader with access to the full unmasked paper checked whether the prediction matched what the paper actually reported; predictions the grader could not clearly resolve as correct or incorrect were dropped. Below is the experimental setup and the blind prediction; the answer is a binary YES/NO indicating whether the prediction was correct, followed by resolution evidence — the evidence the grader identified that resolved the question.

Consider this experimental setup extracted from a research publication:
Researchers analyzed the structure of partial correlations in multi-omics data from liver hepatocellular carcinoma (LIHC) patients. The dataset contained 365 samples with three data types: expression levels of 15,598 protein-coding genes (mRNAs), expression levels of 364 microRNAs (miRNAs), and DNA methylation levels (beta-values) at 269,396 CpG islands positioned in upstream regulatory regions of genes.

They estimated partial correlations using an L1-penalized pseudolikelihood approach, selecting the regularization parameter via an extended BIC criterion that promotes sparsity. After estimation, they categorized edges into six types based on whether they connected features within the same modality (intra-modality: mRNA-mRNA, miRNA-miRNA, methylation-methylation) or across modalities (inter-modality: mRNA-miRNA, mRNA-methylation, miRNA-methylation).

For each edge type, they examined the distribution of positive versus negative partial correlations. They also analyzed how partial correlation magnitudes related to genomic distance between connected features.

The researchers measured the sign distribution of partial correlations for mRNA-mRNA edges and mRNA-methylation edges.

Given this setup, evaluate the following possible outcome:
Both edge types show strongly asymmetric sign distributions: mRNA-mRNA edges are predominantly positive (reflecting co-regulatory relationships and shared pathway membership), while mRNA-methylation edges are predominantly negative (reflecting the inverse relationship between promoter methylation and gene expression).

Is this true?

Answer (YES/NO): NO